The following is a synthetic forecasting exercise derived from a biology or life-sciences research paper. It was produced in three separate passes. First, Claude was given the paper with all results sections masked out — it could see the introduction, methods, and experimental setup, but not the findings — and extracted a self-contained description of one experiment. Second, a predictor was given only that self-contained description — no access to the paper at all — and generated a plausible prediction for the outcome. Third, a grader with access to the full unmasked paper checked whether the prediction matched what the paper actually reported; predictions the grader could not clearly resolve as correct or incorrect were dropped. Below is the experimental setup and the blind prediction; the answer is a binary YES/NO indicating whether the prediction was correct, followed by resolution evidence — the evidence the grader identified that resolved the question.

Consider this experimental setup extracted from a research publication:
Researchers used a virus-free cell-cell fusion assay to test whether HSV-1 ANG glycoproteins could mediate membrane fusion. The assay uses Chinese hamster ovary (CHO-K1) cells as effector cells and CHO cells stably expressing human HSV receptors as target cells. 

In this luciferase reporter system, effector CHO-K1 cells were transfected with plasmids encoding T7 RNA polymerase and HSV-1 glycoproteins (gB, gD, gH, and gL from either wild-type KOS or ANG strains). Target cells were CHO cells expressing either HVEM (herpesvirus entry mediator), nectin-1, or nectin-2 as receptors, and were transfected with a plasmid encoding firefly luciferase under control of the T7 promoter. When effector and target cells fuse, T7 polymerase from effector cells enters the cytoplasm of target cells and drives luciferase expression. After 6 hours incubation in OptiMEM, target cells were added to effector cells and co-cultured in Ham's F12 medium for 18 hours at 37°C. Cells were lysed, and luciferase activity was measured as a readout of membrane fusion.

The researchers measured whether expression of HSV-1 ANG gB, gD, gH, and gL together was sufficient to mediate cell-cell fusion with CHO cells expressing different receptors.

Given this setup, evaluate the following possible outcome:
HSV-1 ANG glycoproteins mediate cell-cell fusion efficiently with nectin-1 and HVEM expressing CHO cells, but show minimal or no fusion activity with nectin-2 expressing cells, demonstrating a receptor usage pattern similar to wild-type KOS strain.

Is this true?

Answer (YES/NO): NO